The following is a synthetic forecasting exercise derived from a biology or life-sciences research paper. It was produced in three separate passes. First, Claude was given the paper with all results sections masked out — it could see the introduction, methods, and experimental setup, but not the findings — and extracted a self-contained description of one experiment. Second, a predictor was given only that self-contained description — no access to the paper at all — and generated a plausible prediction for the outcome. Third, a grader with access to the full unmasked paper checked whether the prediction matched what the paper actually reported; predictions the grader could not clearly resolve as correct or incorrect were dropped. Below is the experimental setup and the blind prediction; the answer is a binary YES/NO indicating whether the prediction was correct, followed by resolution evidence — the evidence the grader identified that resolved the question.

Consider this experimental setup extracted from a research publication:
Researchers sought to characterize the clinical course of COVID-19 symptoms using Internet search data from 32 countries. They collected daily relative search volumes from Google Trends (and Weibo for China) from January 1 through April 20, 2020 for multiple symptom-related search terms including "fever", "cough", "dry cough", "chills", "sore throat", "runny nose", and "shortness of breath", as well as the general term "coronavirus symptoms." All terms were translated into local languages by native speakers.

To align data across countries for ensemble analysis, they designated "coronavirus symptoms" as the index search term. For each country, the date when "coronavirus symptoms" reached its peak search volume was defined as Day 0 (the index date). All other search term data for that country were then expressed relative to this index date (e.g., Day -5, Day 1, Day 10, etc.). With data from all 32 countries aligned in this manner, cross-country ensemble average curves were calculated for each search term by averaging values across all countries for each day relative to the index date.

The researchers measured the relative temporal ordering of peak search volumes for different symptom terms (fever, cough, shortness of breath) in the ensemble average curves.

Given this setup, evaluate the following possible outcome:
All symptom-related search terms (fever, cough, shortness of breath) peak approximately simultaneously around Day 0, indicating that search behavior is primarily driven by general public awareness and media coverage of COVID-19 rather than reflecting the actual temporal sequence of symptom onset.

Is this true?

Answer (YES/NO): NO